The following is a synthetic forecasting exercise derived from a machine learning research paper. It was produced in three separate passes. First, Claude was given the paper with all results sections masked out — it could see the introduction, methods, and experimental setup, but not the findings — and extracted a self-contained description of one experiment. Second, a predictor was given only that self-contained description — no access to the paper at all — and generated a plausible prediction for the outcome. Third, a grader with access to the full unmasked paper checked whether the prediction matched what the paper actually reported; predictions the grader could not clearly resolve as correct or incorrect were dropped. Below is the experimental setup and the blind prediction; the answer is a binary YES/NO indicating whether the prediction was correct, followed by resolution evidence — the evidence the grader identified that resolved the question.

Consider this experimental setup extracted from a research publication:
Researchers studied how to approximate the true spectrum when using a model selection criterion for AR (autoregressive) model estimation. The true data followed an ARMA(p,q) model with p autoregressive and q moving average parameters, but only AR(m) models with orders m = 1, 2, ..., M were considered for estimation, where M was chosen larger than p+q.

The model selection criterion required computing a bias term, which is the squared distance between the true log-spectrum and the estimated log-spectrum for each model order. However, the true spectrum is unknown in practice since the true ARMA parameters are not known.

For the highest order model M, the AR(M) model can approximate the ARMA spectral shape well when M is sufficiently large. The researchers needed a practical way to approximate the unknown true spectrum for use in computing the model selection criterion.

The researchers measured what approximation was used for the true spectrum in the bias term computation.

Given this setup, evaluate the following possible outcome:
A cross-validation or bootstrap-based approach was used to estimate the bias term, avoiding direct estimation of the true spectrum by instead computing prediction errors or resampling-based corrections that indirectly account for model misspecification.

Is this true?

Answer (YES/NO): NO